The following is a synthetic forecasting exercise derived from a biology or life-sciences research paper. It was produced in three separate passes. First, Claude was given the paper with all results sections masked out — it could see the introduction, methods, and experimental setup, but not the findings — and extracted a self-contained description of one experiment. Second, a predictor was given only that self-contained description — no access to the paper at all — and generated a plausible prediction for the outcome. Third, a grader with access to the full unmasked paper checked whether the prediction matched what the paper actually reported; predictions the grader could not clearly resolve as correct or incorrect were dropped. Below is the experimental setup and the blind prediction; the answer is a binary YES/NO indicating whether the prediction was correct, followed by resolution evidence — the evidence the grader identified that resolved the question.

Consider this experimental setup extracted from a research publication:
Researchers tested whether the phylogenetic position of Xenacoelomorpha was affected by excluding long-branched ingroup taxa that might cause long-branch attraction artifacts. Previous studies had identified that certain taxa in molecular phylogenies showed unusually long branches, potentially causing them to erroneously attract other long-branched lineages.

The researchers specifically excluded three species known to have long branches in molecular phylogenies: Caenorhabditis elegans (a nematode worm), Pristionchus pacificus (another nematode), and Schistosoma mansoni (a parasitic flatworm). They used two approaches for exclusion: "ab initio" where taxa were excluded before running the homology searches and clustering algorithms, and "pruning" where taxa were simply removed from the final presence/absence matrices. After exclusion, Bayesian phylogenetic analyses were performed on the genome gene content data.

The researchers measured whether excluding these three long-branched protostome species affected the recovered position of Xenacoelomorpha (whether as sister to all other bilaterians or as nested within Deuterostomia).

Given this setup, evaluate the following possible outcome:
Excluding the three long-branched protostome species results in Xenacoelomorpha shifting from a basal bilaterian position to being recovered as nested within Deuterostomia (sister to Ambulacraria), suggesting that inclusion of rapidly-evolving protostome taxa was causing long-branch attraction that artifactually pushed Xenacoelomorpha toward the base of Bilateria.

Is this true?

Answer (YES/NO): NO